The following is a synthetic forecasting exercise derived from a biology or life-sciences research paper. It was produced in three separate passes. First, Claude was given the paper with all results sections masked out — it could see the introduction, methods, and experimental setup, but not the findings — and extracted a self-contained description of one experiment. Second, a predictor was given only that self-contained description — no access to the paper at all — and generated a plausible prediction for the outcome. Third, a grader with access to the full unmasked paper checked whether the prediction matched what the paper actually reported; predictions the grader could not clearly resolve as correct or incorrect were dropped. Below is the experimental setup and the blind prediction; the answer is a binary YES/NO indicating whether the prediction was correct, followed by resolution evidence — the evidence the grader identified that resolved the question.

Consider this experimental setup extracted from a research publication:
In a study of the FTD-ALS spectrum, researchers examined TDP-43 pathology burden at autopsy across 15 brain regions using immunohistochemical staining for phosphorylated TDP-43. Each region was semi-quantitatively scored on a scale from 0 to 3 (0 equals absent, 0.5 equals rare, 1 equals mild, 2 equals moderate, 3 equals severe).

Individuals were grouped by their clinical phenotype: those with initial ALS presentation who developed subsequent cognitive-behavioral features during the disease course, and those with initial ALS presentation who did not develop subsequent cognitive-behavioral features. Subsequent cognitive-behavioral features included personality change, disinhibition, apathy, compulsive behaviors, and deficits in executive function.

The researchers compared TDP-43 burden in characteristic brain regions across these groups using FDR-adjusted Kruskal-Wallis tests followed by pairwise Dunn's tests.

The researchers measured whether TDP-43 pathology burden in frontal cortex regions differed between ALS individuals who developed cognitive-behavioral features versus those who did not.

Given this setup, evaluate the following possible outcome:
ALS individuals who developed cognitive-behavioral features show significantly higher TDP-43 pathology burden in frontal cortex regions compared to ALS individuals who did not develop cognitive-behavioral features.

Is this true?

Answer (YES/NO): YES